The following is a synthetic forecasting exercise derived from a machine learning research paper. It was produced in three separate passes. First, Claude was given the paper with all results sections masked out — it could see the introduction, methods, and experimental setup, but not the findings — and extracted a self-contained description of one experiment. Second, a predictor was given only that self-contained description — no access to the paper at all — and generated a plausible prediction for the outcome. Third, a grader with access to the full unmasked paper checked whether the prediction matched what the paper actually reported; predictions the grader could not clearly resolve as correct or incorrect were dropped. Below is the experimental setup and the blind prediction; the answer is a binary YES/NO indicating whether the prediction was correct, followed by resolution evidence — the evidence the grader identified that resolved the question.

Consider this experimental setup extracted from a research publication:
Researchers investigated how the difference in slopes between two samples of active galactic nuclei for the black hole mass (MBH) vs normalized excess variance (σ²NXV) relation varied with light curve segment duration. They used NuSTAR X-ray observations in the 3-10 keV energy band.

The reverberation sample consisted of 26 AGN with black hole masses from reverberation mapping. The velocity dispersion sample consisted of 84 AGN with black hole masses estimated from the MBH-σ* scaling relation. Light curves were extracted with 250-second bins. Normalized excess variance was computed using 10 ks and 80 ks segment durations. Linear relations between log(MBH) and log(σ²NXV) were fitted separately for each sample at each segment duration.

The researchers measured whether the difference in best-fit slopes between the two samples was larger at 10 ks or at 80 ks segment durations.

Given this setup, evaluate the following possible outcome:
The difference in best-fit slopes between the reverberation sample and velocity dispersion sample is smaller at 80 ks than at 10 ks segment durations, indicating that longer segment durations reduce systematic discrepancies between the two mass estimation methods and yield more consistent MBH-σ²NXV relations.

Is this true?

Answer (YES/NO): YES